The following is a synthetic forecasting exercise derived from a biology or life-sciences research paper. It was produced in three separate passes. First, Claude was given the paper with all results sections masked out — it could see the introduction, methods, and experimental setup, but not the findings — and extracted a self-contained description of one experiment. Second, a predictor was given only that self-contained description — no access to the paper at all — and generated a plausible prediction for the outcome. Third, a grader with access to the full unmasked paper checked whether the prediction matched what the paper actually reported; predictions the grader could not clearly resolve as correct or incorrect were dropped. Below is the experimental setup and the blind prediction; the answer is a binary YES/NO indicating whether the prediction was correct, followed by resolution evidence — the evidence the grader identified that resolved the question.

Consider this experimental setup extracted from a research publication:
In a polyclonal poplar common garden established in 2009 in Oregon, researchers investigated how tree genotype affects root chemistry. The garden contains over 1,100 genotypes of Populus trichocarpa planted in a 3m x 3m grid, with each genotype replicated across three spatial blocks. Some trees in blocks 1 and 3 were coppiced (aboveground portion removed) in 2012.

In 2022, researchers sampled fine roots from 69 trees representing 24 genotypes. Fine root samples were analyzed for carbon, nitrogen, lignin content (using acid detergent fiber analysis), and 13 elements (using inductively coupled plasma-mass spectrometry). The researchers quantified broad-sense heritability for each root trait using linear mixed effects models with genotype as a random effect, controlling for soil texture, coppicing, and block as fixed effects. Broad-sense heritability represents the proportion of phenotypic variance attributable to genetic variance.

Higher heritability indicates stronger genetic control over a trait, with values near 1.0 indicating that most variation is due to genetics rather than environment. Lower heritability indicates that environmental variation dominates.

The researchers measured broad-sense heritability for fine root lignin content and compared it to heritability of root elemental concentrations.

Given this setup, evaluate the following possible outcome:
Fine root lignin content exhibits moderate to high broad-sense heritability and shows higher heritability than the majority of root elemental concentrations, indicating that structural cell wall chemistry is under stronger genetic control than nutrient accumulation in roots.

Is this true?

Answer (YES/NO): NO